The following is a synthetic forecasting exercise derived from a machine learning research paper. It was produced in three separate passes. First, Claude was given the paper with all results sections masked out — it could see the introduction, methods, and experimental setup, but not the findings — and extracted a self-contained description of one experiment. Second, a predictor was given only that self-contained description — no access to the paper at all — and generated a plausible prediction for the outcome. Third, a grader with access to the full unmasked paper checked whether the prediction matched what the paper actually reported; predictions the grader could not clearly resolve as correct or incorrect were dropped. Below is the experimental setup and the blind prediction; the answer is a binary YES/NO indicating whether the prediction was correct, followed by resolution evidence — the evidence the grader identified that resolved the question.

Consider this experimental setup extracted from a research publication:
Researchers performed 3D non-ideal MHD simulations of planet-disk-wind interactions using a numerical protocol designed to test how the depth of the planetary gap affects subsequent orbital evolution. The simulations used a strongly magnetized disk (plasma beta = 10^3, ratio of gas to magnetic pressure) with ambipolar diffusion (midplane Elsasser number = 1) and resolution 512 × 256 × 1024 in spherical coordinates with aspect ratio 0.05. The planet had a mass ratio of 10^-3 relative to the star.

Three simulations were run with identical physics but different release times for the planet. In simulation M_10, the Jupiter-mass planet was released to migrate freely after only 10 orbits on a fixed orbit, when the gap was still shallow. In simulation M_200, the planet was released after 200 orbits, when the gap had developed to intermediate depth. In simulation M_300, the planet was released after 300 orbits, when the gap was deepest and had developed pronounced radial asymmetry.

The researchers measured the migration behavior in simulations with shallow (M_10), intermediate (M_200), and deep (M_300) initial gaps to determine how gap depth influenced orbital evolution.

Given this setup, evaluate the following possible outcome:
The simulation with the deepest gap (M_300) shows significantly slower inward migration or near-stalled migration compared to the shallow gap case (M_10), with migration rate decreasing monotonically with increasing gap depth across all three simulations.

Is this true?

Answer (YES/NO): NO